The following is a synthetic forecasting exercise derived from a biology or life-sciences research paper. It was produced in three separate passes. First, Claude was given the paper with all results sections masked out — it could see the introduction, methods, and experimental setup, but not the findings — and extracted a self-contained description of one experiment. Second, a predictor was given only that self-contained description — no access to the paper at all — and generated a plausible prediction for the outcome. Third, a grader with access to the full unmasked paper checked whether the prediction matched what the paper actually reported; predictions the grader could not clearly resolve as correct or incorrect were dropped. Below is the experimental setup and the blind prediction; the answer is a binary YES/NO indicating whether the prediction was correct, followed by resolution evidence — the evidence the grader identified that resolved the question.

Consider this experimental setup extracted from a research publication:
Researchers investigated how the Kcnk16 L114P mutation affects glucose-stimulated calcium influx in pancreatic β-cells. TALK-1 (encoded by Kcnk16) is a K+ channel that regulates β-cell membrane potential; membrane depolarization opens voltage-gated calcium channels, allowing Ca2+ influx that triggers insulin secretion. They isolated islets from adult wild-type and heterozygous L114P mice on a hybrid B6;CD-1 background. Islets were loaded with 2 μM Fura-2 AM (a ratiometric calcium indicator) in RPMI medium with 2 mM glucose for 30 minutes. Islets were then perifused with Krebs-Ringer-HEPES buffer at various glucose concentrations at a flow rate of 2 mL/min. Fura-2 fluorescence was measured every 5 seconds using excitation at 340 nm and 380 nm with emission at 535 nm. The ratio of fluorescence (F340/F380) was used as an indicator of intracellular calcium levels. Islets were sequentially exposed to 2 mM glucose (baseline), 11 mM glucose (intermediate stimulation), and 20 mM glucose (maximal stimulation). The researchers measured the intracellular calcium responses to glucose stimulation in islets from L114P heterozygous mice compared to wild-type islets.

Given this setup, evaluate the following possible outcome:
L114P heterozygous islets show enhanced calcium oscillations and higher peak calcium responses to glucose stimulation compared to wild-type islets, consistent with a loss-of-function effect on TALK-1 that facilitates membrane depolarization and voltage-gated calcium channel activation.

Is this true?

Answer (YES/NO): NO